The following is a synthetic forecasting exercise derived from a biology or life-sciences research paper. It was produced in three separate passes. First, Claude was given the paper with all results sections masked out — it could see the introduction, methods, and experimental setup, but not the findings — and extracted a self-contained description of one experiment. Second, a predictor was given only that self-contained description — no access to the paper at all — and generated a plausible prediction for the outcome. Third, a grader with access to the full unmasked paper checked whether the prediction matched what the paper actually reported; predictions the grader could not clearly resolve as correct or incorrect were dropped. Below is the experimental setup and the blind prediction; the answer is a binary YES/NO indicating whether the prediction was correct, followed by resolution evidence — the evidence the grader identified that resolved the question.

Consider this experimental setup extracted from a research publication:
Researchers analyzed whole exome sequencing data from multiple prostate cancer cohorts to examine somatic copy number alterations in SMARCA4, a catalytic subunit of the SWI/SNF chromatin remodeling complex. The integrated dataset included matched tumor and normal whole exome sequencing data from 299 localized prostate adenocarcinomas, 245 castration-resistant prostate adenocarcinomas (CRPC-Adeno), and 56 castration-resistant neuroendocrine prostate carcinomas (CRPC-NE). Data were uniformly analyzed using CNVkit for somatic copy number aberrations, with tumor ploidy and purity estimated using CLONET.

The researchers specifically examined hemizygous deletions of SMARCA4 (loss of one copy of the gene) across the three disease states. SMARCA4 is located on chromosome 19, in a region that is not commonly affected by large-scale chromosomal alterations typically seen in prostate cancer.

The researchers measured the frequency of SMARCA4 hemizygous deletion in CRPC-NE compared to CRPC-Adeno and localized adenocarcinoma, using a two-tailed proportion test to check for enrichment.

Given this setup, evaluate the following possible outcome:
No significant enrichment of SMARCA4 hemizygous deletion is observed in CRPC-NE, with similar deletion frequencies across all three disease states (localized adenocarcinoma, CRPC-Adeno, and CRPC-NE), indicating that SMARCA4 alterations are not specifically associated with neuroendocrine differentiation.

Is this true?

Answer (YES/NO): NO